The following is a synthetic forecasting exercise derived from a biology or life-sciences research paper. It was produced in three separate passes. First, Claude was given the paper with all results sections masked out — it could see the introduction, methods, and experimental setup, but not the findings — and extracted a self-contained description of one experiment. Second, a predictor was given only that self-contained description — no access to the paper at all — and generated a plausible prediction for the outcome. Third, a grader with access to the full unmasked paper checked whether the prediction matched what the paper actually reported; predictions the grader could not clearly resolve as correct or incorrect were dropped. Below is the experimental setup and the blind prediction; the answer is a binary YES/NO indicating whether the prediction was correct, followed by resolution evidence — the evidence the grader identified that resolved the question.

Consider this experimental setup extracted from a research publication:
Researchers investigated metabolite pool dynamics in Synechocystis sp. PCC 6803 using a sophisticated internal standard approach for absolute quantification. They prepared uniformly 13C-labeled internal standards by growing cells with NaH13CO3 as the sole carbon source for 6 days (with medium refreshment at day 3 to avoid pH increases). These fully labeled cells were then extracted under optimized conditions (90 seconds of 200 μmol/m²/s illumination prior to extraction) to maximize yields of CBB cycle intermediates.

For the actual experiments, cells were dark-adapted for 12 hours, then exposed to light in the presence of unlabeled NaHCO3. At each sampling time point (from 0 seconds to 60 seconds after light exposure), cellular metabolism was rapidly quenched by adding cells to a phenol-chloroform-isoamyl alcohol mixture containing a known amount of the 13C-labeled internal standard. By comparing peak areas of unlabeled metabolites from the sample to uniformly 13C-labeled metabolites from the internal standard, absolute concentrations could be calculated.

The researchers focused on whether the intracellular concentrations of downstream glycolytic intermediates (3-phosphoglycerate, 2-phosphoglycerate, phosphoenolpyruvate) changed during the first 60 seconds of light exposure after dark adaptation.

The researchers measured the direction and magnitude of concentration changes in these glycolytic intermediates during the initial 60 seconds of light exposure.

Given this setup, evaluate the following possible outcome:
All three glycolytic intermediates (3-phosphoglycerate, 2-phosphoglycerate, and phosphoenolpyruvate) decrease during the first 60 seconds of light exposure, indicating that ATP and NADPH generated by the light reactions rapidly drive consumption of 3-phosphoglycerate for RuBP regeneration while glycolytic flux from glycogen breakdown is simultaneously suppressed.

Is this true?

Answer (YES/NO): YES